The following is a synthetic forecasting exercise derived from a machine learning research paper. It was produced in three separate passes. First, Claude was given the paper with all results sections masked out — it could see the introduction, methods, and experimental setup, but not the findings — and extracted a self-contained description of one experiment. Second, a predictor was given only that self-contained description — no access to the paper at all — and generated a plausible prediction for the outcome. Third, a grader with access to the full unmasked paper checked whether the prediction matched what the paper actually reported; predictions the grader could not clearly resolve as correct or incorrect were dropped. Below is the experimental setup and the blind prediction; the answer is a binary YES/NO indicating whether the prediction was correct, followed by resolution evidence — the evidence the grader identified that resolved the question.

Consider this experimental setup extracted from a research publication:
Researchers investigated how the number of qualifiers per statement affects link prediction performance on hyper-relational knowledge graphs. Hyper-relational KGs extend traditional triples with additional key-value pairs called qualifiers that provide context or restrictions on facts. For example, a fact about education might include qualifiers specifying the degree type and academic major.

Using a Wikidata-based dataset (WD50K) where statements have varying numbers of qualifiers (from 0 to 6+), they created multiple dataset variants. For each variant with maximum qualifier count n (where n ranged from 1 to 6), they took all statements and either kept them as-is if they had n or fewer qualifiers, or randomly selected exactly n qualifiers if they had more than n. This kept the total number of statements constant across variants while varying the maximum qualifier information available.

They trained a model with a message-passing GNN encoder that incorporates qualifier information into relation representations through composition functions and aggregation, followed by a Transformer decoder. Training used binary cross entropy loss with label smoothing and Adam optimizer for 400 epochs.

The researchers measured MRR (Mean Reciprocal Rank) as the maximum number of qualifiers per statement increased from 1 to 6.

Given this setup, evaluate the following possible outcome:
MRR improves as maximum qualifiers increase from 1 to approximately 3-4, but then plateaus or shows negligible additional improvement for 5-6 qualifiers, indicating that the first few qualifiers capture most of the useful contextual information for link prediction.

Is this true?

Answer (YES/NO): NO